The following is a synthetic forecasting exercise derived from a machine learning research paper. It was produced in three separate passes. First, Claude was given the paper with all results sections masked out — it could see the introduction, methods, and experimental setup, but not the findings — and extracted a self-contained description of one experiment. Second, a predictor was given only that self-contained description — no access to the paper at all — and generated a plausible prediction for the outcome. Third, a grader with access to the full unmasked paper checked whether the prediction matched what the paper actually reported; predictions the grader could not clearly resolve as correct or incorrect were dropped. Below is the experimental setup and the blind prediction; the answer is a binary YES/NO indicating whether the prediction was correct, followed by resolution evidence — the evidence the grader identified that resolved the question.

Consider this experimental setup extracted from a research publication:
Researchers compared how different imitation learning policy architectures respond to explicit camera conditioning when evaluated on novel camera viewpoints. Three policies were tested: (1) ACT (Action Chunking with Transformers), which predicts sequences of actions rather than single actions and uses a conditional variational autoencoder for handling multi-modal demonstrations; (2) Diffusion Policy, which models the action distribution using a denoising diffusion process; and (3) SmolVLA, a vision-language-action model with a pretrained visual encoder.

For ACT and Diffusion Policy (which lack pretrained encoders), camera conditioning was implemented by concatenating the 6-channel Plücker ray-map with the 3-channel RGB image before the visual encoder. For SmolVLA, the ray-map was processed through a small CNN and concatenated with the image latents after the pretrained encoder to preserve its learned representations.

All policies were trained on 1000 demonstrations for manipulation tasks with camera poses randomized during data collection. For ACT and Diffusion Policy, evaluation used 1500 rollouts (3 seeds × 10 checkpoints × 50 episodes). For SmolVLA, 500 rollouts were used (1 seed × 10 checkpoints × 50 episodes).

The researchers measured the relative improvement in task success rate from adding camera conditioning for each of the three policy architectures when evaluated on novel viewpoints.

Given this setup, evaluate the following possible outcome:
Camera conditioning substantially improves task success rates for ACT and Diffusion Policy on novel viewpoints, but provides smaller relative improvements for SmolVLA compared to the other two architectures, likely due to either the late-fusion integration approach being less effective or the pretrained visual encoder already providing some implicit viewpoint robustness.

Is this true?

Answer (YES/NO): NO